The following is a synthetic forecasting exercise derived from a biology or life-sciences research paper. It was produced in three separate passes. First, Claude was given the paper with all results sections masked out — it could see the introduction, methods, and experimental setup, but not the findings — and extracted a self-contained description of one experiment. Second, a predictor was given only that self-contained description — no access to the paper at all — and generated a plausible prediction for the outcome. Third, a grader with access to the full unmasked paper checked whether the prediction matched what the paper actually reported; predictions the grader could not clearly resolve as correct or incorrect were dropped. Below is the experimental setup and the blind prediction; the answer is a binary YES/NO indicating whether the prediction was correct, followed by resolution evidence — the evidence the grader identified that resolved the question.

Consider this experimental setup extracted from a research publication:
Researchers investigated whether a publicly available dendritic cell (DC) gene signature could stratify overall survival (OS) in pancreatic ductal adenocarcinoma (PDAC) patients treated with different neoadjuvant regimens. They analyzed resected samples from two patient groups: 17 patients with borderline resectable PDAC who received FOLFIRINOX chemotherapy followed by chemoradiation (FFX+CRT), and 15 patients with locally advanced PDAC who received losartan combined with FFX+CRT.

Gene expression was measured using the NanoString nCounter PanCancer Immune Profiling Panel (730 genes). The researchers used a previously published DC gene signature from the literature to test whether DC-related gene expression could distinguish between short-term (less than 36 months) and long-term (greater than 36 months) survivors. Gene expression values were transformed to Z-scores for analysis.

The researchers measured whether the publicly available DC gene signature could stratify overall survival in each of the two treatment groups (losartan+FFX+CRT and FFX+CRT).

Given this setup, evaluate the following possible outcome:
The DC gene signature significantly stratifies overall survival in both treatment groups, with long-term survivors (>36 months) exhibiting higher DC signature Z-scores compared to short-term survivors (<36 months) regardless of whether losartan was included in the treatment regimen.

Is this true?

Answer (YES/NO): NO